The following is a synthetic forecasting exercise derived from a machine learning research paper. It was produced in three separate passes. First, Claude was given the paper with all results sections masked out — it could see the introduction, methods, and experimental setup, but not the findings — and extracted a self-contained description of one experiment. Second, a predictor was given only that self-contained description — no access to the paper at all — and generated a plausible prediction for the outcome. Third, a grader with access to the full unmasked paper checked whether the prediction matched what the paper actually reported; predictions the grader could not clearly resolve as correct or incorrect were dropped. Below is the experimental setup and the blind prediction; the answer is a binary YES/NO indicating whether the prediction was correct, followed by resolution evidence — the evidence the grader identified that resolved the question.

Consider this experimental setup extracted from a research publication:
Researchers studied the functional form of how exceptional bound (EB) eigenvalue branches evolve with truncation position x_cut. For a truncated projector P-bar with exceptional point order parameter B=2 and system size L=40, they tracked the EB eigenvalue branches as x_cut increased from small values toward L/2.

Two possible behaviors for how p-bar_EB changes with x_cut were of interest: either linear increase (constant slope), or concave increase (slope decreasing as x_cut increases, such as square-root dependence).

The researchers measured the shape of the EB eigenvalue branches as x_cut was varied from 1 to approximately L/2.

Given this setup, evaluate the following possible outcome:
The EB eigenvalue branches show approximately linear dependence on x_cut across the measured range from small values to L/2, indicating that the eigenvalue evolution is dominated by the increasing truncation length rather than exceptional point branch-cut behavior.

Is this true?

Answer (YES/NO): NO